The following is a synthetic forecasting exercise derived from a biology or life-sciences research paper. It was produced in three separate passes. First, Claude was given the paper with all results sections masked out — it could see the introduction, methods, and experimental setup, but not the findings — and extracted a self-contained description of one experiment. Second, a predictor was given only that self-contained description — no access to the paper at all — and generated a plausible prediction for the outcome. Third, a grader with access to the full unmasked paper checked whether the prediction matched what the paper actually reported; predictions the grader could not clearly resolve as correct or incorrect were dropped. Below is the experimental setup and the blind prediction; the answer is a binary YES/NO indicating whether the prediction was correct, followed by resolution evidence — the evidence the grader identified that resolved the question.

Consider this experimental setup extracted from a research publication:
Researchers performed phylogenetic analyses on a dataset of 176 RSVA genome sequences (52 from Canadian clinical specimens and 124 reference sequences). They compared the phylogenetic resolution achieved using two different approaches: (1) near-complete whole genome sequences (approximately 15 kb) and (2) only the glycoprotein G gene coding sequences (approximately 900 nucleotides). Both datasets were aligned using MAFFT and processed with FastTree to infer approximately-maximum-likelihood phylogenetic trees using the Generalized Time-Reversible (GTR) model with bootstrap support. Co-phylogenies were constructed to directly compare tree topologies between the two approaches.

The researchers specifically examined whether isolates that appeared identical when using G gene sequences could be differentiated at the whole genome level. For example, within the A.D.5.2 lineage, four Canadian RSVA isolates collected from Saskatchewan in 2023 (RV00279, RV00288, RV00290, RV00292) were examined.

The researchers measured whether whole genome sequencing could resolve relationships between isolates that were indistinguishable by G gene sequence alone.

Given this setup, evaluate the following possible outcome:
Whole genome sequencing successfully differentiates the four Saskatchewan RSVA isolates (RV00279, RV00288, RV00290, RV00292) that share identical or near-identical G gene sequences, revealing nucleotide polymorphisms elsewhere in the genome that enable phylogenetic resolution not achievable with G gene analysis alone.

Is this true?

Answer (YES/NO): NO